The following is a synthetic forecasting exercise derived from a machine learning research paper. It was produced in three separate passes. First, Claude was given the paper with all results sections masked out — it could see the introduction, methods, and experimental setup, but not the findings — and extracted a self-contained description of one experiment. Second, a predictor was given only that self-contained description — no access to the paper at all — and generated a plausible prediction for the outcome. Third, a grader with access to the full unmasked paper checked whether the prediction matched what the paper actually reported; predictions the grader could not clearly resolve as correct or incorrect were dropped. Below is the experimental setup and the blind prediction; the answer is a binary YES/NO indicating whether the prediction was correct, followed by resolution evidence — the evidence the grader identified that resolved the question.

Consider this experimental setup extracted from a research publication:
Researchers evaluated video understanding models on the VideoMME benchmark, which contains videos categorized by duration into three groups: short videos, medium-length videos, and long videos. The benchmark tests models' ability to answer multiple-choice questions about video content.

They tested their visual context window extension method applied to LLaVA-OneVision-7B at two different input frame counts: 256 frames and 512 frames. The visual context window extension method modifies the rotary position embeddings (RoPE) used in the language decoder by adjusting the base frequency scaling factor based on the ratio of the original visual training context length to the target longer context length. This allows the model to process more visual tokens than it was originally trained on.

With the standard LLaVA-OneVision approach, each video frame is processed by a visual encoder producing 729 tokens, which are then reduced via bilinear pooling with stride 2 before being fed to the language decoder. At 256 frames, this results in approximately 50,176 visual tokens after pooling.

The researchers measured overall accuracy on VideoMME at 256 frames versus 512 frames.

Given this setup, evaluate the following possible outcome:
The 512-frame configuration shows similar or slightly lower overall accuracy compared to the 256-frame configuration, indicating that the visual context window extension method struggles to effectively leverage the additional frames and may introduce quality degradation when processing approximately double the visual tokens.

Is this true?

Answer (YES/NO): YES